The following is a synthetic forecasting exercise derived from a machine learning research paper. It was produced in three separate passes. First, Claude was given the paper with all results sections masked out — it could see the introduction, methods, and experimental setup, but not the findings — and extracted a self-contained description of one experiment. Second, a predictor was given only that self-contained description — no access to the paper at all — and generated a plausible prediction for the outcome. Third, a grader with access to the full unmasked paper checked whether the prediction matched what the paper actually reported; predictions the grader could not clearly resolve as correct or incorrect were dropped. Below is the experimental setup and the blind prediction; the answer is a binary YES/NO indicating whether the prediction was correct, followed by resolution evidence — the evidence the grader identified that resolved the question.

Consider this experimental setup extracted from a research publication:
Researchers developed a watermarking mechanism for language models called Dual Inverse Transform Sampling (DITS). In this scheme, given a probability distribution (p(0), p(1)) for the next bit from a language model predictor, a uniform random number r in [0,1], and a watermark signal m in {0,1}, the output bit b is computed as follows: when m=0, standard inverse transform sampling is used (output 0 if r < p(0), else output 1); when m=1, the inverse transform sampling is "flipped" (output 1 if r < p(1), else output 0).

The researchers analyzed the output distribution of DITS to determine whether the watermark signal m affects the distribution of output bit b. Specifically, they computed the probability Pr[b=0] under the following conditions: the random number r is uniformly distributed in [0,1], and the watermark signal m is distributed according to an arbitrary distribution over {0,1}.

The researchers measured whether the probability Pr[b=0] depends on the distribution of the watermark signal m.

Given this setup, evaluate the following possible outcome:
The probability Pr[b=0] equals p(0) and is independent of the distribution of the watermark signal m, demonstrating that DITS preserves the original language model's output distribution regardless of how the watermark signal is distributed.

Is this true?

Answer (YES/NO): YES